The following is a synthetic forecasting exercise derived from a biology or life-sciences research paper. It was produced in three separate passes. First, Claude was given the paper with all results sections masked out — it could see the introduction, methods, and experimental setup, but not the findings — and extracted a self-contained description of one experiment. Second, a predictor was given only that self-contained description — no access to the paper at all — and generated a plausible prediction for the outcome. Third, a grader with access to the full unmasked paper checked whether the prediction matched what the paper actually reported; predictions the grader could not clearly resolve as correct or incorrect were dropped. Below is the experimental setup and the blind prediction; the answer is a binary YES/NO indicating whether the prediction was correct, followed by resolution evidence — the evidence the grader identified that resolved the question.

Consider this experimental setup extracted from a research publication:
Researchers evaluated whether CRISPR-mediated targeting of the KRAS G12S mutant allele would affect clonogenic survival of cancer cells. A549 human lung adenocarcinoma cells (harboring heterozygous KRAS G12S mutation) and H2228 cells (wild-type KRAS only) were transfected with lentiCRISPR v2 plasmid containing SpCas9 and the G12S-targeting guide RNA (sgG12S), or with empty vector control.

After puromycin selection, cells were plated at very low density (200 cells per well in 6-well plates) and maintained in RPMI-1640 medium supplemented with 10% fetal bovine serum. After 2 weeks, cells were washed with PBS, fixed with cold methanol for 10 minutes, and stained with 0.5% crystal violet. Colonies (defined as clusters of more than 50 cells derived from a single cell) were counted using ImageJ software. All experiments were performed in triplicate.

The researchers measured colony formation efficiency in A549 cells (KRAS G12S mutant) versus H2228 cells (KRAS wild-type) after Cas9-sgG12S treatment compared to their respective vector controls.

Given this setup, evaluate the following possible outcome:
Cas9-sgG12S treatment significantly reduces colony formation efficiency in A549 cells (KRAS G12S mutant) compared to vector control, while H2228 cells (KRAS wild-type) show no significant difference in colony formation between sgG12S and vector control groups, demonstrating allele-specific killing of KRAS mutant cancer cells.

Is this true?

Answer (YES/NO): YES